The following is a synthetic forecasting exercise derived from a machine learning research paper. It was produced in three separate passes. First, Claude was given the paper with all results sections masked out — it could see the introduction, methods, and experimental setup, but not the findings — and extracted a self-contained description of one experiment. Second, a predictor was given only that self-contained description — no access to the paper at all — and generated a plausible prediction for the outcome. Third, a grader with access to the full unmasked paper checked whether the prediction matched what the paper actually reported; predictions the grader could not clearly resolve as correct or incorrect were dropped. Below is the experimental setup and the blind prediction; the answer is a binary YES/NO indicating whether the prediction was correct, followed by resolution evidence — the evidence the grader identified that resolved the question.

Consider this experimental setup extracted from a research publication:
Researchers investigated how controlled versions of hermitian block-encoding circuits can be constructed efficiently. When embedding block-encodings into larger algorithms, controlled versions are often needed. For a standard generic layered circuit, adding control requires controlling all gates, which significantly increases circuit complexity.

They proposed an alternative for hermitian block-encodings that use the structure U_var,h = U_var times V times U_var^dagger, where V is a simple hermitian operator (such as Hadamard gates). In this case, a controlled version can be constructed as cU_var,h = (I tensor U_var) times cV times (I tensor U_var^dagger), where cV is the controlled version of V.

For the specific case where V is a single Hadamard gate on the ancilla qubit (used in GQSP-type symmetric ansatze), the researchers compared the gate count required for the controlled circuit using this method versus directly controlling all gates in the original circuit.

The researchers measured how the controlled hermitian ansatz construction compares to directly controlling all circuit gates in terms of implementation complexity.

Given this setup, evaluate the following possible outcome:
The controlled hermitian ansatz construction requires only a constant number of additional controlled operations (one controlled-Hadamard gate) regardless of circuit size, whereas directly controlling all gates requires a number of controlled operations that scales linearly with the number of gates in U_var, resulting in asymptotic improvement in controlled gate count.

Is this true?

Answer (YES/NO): YES